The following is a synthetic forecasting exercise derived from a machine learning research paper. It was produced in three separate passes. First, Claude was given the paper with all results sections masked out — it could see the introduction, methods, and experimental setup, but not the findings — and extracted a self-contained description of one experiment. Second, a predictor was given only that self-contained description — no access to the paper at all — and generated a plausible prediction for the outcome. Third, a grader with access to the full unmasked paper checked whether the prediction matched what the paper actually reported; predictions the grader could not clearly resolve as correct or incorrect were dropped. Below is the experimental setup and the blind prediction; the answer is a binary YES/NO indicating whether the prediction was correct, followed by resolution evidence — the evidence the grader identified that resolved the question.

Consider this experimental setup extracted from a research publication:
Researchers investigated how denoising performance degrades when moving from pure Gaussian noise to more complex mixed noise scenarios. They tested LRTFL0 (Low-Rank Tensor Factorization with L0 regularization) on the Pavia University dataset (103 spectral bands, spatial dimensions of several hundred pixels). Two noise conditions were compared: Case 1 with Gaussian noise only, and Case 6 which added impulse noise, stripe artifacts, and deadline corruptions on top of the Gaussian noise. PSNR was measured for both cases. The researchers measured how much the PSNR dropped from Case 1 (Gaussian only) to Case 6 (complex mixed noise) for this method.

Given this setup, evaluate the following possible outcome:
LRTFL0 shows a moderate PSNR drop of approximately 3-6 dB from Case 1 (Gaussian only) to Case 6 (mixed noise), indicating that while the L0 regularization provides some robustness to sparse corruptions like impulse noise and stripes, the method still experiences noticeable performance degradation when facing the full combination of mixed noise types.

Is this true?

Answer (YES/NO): NO